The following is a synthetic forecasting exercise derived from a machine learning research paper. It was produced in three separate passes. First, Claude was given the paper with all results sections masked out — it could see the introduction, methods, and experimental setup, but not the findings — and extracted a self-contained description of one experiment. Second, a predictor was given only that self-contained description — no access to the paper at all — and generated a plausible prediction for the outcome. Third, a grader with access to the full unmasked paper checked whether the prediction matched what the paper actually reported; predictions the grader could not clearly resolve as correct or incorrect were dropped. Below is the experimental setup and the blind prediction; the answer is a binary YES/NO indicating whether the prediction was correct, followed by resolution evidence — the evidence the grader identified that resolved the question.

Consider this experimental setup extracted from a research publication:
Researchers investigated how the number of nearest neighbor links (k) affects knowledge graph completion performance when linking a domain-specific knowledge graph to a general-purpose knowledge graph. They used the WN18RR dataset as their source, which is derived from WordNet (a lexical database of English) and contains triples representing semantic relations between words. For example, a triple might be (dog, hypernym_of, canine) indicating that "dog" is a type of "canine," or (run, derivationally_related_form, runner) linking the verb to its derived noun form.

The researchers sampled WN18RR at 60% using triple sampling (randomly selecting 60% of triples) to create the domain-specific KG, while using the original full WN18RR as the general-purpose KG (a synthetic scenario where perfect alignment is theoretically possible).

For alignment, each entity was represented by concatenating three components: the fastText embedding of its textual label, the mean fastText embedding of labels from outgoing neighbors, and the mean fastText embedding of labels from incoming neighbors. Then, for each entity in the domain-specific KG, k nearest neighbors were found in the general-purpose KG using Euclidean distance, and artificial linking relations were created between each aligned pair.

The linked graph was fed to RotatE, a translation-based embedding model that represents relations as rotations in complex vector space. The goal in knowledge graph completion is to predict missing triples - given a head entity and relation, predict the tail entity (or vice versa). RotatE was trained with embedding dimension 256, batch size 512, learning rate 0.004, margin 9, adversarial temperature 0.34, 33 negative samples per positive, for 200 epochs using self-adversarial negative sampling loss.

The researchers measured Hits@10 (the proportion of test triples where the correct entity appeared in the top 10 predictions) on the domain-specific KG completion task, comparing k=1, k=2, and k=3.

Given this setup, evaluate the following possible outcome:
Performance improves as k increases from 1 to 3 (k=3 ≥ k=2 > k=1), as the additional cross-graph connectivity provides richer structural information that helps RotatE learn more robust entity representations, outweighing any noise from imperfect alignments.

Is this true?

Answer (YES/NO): NO